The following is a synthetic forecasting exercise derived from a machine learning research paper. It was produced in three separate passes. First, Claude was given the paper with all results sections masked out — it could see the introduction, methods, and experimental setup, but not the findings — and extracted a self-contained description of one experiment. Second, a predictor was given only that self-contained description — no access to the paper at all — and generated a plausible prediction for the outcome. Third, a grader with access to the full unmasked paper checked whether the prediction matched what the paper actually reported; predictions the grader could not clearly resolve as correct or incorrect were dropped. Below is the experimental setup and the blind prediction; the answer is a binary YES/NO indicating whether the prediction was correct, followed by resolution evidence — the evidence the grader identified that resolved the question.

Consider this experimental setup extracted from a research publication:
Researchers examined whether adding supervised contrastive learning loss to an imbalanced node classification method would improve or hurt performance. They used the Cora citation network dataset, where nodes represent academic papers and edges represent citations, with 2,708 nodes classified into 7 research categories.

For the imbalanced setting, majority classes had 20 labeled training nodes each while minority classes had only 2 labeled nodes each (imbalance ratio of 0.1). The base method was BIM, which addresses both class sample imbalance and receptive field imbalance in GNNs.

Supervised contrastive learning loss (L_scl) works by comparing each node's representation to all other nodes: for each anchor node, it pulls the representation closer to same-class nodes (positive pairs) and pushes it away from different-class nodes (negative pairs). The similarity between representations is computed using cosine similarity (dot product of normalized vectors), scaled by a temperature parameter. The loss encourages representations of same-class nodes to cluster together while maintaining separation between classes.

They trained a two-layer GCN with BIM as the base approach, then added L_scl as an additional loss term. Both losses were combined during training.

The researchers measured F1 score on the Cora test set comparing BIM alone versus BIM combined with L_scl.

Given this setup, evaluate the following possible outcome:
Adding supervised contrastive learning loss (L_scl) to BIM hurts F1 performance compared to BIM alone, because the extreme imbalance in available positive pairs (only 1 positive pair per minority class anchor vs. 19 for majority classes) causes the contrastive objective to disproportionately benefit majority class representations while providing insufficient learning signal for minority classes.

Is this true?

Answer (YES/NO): YES